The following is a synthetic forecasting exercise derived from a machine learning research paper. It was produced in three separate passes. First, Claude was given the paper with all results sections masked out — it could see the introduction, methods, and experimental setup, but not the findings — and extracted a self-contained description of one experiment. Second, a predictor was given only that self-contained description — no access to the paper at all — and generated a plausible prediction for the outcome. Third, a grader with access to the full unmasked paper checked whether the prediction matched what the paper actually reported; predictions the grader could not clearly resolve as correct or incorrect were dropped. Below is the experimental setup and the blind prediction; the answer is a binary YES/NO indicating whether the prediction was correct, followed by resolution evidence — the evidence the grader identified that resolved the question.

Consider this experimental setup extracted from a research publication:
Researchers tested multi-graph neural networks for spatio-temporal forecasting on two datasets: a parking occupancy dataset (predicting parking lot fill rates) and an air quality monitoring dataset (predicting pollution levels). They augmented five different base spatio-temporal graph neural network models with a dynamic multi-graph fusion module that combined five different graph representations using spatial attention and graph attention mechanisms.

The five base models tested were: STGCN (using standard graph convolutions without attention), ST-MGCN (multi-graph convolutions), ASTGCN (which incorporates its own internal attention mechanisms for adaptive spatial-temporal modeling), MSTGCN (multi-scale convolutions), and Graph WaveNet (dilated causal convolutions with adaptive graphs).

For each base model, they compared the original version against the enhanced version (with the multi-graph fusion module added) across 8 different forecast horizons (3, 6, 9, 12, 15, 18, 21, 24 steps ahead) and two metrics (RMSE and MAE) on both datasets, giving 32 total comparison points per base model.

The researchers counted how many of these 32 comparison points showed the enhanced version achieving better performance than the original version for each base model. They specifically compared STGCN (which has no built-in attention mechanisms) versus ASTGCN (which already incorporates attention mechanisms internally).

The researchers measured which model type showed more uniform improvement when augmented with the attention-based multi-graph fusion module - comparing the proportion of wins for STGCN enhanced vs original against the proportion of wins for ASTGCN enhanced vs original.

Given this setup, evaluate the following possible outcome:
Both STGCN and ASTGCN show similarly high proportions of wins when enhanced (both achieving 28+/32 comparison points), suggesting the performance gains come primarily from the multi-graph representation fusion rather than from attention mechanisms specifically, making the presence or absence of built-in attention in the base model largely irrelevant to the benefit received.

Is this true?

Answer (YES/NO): NO